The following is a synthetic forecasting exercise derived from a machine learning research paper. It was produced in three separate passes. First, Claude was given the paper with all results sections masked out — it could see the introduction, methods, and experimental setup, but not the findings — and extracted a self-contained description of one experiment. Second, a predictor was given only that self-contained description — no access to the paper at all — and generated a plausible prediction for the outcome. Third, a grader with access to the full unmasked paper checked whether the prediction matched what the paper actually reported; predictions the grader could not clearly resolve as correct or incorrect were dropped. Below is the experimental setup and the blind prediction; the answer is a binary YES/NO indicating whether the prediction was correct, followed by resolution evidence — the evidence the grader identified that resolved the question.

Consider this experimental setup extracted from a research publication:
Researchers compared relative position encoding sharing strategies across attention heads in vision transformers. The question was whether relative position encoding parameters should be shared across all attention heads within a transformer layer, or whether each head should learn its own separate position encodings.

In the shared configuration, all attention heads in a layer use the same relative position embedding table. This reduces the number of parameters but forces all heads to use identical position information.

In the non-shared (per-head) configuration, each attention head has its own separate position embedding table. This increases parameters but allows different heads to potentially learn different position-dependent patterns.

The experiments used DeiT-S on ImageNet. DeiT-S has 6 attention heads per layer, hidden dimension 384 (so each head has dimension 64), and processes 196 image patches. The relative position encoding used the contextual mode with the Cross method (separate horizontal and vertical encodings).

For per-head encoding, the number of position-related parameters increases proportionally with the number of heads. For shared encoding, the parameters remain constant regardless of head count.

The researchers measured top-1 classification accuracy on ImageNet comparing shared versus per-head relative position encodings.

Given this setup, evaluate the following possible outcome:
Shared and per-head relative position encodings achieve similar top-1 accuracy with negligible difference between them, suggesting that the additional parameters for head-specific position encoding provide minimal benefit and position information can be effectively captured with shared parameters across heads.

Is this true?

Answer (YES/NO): YES